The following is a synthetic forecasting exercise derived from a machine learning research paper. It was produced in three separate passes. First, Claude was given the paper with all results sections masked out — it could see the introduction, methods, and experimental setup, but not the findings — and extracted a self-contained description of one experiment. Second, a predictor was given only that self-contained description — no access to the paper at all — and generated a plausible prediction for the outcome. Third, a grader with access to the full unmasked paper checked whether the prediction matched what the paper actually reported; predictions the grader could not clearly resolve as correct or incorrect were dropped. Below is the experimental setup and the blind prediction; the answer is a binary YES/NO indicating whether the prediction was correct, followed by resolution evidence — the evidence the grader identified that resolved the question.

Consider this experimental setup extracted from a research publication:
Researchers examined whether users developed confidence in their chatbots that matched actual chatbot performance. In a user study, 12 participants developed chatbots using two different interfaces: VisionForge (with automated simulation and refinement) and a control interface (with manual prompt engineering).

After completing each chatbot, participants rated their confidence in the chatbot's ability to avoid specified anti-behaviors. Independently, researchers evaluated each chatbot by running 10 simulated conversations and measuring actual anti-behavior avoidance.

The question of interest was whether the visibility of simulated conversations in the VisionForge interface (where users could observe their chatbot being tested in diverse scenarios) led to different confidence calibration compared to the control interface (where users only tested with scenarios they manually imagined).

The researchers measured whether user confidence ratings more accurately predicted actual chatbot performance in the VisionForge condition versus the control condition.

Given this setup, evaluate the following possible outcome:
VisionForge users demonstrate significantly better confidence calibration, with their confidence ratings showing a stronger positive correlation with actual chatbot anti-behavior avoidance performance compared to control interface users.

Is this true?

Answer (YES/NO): NO